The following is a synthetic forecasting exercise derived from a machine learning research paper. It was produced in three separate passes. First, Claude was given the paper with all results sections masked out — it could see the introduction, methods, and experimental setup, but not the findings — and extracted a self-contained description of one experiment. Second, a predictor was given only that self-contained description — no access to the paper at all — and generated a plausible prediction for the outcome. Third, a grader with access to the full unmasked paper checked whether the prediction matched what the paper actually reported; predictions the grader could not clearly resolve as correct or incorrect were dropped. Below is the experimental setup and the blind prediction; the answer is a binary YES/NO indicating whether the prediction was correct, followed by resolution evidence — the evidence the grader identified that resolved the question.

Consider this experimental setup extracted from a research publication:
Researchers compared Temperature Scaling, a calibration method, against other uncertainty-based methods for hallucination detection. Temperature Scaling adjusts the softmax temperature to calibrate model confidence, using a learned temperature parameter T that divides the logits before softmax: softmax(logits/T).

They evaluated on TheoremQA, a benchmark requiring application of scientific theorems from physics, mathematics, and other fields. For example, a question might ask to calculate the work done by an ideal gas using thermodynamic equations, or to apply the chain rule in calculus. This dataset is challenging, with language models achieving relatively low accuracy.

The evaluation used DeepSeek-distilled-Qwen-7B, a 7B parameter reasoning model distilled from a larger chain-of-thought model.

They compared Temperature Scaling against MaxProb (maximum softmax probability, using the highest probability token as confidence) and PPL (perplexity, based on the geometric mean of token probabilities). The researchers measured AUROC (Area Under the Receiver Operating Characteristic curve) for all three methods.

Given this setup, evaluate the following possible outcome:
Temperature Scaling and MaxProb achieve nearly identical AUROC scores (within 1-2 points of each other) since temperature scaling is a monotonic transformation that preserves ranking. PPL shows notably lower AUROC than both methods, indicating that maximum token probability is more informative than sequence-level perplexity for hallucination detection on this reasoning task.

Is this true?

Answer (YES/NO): NO